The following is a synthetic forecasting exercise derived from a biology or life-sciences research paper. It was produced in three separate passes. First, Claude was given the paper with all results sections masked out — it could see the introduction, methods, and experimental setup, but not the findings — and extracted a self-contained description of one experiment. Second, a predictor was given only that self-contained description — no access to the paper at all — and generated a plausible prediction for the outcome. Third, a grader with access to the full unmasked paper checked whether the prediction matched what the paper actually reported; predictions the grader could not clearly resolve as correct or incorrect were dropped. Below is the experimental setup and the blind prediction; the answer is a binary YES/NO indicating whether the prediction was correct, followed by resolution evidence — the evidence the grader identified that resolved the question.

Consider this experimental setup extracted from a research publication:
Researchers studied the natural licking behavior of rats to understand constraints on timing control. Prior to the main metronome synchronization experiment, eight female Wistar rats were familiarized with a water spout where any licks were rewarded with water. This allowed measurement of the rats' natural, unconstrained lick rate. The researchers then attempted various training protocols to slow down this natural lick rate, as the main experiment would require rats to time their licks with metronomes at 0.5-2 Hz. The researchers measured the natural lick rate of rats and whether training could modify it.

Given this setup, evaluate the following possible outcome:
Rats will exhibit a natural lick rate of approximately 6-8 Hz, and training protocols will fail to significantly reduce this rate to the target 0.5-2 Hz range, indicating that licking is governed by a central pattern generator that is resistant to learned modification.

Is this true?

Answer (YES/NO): YES